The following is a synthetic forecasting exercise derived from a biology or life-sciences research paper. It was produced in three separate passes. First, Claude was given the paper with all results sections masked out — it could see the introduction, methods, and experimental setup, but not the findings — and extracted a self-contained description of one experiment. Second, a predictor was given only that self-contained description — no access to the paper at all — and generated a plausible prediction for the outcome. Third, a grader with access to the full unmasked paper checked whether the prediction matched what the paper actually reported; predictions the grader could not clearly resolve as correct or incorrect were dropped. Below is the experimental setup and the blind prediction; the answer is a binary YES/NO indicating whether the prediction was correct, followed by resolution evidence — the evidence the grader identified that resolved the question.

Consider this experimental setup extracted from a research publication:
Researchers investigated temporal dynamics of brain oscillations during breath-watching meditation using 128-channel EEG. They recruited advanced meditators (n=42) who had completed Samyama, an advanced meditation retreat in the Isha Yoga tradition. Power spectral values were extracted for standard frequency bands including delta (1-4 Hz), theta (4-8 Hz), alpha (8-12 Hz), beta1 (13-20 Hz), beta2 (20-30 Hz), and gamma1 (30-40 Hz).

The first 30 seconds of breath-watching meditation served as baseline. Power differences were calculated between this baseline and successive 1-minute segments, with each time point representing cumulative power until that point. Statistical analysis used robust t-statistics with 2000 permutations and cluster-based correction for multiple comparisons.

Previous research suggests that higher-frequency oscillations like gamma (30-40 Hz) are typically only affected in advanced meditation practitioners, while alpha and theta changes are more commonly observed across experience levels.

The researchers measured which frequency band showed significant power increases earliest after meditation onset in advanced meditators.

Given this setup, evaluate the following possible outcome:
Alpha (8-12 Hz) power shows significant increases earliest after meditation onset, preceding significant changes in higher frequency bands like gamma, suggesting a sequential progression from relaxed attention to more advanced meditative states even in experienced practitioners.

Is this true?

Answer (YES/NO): NO